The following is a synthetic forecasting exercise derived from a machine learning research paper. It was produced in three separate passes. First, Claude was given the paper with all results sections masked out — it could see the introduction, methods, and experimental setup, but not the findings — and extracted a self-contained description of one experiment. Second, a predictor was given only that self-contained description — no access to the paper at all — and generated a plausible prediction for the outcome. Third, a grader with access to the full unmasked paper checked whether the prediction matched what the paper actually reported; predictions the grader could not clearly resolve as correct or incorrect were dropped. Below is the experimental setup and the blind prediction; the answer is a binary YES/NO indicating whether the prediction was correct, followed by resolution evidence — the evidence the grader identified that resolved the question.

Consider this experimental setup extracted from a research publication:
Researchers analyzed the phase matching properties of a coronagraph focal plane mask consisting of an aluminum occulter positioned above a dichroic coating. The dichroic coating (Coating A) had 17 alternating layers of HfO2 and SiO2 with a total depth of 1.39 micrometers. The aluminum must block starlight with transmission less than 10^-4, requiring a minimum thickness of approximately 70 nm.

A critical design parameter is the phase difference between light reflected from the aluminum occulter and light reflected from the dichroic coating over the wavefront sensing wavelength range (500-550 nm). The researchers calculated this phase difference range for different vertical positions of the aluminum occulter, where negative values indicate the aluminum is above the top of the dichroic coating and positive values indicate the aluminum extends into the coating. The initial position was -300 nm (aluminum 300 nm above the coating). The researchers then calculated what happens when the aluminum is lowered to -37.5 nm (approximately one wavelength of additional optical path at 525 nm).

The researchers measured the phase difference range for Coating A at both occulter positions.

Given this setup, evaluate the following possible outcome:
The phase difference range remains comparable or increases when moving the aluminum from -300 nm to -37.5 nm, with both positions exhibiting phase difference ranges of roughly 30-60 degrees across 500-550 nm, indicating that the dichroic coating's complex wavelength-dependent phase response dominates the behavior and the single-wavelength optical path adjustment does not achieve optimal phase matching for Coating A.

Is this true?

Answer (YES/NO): NO